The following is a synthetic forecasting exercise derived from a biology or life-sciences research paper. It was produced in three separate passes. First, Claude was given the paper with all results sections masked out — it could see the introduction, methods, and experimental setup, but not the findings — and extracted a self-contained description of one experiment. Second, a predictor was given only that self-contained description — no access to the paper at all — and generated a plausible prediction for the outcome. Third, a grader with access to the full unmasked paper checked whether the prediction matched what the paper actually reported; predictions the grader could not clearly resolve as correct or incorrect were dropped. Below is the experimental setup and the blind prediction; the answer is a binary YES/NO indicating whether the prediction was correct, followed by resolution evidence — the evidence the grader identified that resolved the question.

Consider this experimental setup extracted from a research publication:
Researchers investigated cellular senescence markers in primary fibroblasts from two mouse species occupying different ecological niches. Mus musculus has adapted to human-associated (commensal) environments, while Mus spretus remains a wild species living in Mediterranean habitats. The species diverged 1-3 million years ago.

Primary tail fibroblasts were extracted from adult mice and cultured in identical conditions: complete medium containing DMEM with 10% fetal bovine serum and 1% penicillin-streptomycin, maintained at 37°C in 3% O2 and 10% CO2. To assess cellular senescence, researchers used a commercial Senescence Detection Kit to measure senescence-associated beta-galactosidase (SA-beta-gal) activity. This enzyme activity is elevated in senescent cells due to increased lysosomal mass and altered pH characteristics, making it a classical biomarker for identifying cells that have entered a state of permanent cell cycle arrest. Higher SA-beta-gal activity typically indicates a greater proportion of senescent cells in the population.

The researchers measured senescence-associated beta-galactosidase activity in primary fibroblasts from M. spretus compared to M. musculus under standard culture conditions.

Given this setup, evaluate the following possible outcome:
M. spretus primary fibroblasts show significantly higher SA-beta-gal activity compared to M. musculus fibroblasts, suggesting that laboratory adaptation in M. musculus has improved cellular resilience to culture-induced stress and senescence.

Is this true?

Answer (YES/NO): NO